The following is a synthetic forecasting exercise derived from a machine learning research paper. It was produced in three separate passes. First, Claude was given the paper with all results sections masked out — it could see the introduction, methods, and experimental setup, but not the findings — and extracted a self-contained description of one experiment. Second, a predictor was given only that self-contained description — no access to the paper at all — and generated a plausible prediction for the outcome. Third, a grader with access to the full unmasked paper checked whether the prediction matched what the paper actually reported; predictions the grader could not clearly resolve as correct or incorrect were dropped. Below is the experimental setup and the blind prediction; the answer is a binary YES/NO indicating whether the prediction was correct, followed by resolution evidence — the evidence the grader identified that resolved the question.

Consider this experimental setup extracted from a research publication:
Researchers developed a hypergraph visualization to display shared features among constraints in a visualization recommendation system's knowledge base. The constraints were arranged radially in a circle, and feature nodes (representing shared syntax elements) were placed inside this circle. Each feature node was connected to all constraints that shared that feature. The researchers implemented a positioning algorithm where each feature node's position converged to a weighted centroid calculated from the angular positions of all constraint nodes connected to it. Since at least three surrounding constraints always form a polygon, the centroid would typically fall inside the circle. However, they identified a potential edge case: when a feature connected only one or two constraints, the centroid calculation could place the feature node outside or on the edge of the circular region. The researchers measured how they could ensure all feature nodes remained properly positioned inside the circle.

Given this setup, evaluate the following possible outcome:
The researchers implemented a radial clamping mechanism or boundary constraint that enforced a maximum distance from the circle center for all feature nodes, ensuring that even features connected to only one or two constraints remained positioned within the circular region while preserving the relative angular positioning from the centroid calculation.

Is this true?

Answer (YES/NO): YES